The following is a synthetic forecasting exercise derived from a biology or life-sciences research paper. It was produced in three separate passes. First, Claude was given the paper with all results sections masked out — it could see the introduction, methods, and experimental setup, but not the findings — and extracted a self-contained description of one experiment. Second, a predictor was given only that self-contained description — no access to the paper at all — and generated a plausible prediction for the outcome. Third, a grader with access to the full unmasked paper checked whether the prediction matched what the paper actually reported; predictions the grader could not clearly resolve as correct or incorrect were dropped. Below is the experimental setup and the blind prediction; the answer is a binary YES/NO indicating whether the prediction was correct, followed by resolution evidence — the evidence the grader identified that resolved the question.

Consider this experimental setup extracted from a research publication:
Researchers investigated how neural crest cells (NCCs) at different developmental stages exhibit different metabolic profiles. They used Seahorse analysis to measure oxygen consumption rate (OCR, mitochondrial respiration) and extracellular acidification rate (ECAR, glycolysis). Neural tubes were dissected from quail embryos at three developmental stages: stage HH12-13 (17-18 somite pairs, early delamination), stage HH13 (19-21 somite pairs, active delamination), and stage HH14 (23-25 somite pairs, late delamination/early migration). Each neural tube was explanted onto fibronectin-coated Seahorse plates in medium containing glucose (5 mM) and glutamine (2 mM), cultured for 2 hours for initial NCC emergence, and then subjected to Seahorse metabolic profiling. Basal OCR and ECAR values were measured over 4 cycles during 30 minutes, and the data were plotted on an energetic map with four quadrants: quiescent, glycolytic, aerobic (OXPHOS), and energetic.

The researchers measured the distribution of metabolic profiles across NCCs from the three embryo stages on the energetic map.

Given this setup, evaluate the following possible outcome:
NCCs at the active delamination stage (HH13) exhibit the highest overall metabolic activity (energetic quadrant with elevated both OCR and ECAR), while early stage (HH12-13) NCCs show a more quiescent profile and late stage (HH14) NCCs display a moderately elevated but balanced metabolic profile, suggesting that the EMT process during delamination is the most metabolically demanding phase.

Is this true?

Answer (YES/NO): NO